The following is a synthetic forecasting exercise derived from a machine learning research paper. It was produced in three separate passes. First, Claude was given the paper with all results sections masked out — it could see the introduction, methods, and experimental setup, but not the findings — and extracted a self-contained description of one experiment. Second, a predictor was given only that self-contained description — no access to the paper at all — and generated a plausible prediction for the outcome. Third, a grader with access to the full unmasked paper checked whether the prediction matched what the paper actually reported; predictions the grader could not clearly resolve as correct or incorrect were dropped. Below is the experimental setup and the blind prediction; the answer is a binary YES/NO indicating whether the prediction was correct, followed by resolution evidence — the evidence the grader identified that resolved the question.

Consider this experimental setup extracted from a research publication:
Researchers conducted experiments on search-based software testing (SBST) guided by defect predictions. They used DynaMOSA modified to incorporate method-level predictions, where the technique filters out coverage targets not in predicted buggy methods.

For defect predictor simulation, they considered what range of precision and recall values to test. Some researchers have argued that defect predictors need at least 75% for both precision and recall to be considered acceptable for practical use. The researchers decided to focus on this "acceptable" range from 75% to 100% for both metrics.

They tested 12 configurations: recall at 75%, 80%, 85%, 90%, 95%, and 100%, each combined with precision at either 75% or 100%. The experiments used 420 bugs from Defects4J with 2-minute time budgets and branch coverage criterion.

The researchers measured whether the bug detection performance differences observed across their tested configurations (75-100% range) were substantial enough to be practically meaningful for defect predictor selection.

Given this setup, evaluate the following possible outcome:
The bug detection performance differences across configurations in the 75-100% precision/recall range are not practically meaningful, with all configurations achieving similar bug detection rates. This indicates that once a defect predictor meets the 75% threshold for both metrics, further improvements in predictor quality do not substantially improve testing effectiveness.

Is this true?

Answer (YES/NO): NO